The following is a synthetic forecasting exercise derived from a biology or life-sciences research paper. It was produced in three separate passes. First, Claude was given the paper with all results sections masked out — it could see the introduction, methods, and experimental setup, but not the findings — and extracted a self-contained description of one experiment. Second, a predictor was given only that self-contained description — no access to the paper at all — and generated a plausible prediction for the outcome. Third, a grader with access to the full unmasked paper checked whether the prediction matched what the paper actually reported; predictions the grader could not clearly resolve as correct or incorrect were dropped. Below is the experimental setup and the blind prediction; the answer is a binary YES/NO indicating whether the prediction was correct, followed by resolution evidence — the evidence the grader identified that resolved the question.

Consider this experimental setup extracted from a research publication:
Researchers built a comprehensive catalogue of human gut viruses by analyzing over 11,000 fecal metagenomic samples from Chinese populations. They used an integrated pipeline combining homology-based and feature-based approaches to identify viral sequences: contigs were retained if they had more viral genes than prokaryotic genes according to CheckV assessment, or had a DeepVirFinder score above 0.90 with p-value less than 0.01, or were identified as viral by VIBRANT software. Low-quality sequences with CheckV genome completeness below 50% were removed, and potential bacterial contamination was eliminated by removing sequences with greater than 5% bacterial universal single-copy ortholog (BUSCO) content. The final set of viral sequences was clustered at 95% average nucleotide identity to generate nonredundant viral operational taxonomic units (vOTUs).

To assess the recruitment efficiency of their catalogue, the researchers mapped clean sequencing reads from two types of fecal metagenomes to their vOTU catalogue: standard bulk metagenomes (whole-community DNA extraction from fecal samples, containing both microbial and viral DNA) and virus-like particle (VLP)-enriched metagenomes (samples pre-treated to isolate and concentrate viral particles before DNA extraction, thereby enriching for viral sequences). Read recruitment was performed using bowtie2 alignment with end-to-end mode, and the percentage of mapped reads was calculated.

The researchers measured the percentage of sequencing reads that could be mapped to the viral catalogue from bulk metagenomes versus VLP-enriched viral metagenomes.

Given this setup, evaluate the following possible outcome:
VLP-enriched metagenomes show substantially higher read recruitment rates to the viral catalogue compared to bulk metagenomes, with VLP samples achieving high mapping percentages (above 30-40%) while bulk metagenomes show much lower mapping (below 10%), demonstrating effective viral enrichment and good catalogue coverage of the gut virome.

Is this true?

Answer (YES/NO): NO